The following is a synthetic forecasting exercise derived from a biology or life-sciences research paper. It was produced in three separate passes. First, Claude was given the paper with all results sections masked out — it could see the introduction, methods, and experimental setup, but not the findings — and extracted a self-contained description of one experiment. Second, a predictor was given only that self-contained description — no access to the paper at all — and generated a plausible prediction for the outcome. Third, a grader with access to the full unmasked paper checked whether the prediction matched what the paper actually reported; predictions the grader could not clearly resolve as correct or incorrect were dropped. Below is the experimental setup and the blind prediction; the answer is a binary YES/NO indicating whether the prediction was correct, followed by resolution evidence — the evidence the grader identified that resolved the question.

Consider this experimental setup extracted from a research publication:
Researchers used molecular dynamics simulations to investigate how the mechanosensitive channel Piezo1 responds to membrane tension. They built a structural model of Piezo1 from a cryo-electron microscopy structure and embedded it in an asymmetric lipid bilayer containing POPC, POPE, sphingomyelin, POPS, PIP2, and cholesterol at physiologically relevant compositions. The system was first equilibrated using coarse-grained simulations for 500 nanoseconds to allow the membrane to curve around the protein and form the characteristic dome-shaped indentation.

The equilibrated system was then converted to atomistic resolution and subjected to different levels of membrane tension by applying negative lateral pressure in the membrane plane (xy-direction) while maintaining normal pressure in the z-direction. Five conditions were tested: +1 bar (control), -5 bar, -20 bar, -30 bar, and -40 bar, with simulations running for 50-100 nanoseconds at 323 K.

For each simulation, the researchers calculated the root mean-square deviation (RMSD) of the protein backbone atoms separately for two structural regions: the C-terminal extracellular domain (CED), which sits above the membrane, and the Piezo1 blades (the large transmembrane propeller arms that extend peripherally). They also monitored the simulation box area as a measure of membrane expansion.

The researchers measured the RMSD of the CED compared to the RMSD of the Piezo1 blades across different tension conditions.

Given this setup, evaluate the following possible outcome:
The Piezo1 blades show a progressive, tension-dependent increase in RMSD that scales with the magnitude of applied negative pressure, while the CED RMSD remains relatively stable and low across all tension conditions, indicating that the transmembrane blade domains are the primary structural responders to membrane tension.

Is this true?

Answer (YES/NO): YES